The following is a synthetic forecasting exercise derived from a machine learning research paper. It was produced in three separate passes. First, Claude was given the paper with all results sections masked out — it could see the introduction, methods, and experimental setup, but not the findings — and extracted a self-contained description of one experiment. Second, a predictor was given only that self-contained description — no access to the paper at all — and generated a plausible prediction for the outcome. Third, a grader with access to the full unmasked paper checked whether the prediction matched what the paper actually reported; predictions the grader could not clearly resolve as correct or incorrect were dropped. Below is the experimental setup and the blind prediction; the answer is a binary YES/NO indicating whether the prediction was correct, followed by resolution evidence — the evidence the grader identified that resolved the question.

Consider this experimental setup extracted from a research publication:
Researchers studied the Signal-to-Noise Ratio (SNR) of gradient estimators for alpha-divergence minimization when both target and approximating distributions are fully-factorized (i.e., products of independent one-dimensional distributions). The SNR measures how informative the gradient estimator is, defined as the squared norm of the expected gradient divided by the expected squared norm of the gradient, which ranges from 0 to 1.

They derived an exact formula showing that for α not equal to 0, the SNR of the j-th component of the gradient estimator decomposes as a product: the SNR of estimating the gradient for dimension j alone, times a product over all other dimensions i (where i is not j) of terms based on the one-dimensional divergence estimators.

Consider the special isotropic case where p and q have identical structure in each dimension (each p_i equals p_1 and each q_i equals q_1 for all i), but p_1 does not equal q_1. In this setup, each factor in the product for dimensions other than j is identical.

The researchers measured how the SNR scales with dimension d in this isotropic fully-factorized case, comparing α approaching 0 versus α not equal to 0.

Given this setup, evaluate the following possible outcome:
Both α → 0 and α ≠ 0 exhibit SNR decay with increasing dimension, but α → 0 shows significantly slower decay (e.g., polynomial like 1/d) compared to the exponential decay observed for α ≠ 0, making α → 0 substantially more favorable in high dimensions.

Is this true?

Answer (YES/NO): NO